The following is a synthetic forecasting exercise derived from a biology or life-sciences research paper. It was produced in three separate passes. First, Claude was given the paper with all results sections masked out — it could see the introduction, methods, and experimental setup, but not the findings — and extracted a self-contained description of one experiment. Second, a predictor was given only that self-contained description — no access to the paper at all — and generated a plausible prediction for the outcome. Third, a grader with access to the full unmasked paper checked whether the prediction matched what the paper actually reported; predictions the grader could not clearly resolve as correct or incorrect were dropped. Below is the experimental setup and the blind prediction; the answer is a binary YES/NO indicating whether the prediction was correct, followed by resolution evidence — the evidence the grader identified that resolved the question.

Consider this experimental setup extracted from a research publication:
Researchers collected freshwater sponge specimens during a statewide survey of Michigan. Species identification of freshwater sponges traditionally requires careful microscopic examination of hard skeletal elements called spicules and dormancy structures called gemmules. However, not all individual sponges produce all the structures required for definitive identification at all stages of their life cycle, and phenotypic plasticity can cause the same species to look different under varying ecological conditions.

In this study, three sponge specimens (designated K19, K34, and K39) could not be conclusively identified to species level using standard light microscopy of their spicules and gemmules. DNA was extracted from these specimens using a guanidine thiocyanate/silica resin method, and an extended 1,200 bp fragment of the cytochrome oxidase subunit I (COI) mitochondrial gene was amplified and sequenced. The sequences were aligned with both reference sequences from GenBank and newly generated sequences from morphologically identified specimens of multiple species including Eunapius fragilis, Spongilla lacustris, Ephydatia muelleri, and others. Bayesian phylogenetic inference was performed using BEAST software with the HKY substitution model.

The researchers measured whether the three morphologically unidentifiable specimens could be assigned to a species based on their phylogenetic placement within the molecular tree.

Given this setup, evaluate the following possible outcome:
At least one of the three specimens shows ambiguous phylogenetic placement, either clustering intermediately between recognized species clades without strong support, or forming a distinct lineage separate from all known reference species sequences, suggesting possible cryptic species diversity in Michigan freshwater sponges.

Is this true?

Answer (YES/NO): NO